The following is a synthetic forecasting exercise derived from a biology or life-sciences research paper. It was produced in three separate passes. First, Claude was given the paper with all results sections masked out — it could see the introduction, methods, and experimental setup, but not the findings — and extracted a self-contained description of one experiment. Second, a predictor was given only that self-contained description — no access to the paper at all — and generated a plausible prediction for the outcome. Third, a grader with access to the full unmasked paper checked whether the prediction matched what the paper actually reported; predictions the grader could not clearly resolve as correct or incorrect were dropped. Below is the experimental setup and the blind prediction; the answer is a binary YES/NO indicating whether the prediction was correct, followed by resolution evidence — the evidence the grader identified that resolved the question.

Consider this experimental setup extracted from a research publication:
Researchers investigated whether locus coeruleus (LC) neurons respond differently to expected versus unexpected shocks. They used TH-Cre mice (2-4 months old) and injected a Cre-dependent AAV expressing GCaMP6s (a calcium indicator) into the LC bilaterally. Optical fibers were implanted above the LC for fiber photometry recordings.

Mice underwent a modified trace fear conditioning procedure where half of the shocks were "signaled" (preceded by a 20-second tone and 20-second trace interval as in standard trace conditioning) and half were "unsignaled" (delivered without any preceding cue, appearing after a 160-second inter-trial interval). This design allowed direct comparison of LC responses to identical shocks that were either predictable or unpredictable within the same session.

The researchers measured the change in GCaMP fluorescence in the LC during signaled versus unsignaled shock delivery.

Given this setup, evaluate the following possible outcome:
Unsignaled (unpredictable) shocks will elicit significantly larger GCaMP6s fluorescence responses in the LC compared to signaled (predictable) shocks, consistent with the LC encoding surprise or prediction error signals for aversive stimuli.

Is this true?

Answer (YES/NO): NO